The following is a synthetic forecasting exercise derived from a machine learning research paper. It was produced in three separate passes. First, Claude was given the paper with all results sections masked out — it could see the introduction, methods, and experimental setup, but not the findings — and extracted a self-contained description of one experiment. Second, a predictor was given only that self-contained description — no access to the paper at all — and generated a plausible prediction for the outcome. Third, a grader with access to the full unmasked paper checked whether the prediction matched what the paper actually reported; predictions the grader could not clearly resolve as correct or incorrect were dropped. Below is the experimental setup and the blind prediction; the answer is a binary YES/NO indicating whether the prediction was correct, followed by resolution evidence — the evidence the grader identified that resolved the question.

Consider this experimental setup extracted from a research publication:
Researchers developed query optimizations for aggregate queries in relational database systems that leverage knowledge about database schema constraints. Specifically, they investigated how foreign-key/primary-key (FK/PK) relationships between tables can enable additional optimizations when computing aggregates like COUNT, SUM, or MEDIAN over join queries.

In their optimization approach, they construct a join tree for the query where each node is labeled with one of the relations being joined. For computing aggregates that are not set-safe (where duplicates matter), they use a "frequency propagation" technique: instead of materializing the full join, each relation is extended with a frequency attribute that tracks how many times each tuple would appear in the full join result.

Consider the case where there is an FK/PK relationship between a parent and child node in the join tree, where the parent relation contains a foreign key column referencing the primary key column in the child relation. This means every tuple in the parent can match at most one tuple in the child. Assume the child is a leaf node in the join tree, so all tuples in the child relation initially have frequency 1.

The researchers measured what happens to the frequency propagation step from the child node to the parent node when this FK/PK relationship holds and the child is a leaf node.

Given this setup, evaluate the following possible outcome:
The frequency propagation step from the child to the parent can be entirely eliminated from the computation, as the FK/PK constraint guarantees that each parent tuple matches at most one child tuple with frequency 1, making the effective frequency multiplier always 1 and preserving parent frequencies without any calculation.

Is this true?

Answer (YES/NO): NO